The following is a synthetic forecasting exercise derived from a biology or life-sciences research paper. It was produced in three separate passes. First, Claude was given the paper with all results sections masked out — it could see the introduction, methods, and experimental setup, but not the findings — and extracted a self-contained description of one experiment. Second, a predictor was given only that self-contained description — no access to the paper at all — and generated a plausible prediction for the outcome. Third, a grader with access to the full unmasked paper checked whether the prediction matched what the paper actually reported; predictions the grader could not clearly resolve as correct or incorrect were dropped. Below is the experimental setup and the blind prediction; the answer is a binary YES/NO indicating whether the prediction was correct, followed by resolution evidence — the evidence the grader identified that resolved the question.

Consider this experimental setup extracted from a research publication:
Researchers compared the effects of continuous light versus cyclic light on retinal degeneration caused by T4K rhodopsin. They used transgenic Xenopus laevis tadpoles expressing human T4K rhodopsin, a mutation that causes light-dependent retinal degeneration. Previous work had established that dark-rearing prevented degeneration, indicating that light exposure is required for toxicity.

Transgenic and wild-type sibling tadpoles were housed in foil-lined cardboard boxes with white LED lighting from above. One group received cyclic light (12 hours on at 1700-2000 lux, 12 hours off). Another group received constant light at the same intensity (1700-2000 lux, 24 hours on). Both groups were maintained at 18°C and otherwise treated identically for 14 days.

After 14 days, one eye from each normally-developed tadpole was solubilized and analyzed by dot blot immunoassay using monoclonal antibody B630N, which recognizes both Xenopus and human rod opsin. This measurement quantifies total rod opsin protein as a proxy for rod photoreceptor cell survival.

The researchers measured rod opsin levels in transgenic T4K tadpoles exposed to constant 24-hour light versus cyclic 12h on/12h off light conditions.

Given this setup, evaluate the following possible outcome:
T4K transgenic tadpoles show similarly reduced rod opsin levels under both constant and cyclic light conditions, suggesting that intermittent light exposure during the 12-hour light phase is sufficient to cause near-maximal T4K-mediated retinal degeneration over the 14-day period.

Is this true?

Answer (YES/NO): NO